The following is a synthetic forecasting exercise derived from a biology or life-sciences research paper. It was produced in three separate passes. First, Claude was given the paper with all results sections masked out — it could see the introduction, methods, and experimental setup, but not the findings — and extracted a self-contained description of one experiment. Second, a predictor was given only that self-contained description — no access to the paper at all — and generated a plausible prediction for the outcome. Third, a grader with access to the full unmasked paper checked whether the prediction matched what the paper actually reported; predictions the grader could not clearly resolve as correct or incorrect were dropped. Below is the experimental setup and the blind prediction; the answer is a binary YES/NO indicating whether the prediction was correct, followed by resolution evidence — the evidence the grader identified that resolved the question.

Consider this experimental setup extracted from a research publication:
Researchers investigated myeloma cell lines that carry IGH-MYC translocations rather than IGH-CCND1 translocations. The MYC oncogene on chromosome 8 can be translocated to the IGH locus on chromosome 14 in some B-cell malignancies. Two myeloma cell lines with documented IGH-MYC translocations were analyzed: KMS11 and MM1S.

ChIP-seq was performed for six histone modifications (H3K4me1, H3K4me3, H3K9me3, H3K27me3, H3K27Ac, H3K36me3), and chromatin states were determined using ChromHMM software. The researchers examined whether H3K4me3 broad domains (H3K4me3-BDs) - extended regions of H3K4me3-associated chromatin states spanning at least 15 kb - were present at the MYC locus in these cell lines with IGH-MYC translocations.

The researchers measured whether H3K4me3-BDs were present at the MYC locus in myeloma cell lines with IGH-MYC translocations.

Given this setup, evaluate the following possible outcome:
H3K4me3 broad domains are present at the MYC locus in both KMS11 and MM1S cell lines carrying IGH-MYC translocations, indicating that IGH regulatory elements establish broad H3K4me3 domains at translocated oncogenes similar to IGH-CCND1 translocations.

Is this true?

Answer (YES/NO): YES